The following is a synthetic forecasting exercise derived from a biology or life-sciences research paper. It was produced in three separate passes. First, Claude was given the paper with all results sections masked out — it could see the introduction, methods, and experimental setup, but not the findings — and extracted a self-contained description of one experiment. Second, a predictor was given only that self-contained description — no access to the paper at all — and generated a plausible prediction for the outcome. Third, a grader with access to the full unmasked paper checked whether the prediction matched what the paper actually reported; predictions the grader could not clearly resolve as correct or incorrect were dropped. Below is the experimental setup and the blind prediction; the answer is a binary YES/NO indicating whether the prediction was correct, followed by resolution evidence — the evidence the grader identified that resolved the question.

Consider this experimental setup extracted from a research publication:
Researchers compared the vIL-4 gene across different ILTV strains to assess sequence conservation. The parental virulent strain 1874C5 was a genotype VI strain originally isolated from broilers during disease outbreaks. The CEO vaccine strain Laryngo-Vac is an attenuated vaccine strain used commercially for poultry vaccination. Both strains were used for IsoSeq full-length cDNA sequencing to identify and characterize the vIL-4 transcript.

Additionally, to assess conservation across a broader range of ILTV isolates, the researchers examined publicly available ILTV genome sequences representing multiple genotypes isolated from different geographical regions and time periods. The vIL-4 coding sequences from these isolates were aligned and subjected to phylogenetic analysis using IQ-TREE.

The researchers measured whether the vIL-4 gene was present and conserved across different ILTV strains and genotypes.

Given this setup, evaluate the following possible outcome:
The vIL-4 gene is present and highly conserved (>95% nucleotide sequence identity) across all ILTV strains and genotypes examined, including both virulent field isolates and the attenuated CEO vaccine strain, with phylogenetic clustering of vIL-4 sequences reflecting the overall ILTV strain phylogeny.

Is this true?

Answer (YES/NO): NO